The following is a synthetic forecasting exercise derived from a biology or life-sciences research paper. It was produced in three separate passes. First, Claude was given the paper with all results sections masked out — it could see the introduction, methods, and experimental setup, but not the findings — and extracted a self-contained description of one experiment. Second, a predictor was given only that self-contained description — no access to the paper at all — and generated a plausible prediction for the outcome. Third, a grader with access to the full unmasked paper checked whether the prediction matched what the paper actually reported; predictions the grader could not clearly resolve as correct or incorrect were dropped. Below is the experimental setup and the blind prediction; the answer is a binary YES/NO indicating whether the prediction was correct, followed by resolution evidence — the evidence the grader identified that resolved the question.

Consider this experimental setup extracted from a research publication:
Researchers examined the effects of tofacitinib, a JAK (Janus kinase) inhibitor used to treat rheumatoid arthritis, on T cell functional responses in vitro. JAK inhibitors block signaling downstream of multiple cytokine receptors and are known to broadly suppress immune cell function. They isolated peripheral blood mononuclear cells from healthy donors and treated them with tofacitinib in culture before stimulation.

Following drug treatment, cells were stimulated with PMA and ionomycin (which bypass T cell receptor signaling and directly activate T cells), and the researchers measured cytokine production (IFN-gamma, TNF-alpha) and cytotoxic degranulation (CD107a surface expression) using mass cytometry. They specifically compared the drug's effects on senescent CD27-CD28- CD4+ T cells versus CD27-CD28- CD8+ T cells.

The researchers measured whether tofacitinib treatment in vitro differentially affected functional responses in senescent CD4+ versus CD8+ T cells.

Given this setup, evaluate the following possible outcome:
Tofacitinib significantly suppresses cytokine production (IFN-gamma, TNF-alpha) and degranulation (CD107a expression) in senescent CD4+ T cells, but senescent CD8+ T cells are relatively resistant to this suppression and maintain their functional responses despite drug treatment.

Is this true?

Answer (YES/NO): NO